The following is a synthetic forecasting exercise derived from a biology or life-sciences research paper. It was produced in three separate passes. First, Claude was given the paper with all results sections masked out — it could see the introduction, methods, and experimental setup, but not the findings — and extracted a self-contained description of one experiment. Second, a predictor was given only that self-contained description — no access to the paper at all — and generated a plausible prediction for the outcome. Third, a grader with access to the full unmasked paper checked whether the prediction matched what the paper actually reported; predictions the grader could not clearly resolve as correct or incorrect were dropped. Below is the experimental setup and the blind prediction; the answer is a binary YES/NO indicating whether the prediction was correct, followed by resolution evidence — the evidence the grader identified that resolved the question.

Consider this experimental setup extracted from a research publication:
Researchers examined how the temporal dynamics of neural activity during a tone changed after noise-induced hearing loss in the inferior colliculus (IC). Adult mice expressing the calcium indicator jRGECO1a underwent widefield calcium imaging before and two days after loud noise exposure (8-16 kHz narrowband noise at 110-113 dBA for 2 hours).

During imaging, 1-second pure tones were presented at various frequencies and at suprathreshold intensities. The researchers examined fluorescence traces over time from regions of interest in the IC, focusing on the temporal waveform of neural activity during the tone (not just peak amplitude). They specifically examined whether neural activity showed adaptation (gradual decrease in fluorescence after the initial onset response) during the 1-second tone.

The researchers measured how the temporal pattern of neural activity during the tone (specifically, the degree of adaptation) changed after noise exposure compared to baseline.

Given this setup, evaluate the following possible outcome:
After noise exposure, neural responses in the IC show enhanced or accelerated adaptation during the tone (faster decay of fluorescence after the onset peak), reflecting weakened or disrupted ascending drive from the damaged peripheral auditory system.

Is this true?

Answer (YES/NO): NO